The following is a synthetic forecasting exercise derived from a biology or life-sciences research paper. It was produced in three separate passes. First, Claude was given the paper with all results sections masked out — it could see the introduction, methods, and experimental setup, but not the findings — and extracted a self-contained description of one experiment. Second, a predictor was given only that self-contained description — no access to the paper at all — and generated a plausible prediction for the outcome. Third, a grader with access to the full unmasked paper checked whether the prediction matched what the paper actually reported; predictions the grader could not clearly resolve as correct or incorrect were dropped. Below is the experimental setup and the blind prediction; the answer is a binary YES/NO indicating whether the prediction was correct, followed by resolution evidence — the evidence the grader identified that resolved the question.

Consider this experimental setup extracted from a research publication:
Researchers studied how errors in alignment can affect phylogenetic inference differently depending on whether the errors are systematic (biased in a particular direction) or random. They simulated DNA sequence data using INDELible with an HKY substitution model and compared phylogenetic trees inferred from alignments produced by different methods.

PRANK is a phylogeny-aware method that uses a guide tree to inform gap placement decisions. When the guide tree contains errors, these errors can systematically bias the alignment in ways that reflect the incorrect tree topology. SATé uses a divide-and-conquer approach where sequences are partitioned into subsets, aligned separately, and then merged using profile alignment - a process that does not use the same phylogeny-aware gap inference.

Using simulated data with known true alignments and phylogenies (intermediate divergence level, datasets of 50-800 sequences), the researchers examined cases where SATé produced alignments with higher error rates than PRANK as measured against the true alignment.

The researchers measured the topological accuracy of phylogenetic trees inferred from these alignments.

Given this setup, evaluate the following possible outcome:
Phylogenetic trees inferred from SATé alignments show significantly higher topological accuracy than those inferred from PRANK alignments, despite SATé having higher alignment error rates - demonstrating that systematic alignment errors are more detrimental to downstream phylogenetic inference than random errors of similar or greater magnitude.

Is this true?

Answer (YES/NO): YES